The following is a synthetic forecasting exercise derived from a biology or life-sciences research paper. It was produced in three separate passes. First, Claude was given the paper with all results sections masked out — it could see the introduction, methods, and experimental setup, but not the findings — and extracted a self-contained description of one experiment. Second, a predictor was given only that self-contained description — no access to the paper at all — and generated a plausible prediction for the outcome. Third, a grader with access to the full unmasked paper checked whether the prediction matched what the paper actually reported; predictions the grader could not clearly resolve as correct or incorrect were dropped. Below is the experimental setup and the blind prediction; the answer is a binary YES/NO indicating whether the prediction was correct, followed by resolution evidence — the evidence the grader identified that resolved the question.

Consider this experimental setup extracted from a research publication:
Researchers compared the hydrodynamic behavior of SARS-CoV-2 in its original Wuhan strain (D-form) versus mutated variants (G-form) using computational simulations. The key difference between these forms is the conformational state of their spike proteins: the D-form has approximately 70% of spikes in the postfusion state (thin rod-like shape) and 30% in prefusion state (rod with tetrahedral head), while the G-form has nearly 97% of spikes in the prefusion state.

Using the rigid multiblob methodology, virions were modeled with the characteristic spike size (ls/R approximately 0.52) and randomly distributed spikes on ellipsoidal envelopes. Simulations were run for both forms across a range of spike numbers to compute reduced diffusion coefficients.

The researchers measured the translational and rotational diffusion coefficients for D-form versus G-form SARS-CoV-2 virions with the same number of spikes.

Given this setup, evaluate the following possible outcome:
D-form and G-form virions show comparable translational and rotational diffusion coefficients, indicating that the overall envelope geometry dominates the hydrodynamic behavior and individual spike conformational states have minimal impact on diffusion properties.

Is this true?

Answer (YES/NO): NO